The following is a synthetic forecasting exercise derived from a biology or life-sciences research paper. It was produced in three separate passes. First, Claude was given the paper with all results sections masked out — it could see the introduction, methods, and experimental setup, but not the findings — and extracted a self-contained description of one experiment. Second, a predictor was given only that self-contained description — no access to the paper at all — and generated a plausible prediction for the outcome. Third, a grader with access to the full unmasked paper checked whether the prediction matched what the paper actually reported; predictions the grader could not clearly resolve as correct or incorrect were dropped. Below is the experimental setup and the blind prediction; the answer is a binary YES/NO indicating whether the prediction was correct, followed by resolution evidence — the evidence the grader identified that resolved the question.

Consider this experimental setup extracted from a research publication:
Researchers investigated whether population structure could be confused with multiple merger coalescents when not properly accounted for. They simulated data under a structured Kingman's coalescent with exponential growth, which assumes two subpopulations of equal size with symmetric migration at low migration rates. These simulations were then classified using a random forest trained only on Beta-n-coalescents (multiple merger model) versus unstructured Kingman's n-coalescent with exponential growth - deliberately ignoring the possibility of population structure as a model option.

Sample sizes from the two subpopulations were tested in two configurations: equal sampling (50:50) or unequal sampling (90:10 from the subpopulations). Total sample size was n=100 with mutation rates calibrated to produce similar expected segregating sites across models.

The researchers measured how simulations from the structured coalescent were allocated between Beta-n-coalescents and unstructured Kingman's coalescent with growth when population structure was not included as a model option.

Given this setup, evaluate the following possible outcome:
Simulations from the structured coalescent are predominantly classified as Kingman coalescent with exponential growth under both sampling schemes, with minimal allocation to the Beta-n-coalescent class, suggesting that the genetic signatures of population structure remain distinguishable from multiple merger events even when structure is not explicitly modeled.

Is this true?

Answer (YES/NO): NO